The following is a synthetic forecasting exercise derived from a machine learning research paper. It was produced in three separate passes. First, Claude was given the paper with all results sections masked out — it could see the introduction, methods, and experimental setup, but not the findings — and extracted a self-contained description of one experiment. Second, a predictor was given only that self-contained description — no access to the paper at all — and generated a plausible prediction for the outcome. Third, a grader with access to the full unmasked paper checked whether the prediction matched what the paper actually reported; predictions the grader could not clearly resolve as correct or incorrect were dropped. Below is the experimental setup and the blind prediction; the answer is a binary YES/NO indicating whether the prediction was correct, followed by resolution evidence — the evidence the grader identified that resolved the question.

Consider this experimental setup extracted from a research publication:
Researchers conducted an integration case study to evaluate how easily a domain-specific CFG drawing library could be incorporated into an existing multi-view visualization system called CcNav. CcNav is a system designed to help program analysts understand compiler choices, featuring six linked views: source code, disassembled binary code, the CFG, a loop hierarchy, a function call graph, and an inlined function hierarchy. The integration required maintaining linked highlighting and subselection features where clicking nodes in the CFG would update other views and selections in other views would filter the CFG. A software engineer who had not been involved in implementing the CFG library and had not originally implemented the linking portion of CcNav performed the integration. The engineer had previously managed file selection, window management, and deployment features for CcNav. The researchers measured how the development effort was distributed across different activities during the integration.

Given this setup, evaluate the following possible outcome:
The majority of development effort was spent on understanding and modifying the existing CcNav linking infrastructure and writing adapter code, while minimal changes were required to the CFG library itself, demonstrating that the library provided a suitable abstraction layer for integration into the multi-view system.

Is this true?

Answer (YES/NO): NO